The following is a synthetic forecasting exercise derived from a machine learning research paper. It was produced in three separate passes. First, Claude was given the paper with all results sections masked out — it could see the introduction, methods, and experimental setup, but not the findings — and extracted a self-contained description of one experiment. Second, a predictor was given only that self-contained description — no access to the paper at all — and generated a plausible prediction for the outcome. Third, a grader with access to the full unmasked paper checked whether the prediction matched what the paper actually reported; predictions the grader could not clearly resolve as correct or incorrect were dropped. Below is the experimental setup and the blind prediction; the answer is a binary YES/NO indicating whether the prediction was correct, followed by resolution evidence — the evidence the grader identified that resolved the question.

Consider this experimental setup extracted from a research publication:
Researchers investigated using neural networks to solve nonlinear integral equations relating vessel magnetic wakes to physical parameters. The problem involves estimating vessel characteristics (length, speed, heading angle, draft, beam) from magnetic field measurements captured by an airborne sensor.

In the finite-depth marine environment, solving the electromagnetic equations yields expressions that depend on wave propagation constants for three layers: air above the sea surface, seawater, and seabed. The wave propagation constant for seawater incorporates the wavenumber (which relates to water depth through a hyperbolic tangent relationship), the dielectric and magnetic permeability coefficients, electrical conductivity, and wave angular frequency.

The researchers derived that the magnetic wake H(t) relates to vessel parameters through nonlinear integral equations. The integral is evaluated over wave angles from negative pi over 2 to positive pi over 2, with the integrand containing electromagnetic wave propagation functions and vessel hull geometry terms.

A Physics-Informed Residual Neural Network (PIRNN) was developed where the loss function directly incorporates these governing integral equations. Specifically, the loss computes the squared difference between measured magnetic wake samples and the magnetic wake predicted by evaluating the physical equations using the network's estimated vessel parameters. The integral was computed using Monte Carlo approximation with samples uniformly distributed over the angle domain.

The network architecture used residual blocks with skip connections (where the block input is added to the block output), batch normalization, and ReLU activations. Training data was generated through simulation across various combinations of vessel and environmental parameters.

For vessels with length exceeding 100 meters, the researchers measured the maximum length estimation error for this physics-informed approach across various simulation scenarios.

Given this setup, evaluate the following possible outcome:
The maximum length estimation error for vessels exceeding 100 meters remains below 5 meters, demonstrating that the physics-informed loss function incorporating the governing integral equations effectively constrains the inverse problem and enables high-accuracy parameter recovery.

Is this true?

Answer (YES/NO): NO